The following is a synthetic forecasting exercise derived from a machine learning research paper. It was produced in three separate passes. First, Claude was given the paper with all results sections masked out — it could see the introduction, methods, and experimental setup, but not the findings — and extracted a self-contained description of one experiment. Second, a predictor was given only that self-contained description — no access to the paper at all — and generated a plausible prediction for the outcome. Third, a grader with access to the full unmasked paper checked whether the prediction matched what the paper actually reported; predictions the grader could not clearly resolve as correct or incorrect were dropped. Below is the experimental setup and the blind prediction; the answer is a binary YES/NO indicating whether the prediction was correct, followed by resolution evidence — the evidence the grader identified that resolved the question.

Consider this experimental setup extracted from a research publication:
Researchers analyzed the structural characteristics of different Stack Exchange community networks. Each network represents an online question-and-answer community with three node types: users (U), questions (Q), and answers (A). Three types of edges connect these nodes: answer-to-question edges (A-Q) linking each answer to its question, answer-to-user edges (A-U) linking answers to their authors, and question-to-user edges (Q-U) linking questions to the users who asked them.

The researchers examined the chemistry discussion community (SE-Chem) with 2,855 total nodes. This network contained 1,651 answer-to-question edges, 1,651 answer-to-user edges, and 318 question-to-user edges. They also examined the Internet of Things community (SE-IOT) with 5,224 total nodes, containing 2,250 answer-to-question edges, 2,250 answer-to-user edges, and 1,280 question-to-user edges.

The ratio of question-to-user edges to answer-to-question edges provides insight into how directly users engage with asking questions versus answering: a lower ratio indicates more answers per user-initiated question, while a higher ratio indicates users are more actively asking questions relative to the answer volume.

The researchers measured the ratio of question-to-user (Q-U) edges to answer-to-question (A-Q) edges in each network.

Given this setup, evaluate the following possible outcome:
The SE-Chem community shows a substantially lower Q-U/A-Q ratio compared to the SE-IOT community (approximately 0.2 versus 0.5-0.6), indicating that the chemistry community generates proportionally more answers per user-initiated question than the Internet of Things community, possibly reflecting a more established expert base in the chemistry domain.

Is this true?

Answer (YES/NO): YES